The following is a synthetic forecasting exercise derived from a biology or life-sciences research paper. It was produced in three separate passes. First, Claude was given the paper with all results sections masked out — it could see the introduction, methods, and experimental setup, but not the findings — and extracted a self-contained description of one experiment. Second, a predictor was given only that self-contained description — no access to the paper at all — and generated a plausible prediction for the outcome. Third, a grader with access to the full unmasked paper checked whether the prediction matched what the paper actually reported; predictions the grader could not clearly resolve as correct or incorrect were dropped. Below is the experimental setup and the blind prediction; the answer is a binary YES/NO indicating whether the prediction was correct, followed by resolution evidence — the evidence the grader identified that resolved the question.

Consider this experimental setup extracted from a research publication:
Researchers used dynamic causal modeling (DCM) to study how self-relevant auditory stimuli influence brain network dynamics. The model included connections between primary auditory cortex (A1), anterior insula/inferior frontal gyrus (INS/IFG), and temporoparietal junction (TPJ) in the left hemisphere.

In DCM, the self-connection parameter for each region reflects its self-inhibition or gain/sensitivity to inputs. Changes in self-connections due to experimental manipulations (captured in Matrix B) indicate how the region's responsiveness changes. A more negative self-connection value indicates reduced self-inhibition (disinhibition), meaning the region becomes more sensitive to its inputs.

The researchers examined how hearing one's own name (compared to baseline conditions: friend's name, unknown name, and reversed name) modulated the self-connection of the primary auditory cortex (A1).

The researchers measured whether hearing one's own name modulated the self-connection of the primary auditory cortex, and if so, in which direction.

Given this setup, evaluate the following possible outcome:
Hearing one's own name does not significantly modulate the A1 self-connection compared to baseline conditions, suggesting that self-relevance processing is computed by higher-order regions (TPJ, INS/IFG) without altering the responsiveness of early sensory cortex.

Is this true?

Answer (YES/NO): NO